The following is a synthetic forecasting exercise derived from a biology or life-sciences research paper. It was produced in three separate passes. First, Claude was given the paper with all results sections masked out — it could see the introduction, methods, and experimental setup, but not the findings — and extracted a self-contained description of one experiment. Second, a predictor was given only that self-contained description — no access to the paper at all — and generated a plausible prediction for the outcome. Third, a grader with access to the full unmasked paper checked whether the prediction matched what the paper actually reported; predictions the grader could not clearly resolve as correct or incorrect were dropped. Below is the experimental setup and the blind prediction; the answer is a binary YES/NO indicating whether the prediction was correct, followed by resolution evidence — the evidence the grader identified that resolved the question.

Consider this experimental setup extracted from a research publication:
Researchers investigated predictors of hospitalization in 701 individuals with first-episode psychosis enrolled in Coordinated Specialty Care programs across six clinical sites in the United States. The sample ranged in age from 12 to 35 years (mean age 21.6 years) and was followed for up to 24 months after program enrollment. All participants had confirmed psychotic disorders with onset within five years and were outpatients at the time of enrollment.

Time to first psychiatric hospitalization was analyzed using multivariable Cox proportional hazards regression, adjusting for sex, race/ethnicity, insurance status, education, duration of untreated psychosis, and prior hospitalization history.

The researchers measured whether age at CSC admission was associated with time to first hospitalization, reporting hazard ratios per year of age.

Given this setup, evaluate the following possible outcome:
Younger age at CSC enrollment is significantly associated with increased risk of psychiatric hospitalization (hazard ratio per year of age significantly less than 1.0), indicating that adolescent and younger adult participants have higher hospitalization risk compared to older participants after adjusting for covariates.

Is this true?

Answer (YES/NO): YES